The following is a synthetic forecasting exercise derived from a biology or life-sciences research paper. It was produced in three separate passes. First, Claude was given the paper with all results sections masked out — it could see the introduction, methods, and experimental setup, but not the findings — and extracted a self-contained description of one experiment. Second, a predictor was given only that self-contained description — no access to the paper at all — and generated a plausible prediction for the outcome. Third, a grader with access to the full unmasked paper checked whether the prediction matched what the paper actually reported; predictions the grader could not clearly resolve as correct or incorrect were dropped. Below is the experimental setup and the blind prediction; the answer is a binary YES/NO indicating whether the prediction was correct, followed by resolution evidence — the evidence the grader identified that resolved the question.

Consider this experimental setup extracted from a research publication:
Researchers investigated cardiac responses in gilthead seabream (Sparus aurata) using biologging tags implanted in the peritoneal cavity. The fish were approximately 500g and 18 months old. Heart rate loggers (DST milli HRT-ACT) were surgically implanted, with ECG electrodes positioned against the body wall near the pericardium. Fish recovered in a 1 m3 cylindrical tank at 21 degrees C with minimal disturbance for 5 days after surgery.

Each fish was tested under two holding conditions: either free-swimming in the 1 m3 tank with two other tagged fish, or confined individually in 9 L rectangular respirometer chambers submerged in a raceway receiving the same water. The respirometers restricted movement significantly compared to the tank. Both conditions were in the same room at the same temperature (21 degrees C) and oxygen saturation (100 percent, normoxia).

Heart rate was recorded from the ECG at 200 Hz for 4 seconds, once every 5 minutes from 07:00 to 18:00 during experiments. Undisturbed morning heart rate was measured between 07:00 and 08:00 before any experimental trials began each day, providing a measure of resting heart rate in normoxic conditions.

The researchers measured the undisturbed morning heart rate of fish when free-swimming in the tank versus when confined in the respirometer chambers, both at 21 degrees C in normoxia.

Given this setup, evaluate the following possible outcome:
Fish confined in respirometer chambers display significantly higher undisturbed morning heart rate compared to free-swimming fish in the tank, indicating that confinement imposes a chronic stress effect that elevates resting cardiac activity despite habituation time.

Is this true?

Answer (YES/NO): YES